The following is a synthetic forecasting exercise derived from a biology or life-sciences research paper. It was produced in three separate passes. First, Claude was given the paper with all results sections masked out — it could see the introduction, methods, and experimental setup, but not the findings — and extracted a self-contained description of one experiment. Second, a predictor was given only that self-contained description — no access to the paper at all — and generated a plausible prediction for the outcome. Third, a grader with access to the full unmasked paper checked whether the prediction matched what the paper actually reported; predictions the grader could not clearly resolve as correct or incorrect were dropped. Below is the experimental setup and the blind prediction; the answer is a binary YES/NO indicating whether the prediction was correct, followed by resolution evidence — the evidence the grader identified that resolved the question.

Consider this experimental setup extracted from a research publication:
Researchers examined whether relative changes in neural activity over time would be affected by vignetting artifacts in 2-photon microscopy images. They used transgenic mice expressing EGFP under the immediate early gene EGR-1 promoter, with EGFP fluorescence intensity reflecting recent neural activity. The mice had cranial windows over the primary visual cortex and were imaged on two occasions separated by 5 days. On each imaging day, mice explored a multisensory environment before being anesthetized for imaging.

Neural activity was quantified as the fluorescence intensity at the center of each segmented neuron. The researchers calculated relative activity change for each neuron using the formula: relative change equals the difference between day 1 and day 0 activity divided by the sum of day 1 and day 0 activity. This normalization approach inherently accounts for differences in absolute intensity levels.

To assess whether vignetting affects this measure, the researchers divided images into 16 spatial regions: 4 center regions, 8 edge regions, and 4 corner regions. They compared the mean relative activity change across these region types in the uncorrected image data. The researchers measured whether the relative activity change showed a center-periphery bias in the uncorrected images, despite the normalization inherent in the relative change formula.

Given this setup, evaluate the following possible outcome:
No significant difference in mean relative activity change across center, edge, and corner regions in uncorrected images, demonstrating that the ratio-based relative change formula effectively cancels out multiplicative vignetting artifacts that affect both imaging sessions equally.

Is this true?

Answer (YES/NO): NO